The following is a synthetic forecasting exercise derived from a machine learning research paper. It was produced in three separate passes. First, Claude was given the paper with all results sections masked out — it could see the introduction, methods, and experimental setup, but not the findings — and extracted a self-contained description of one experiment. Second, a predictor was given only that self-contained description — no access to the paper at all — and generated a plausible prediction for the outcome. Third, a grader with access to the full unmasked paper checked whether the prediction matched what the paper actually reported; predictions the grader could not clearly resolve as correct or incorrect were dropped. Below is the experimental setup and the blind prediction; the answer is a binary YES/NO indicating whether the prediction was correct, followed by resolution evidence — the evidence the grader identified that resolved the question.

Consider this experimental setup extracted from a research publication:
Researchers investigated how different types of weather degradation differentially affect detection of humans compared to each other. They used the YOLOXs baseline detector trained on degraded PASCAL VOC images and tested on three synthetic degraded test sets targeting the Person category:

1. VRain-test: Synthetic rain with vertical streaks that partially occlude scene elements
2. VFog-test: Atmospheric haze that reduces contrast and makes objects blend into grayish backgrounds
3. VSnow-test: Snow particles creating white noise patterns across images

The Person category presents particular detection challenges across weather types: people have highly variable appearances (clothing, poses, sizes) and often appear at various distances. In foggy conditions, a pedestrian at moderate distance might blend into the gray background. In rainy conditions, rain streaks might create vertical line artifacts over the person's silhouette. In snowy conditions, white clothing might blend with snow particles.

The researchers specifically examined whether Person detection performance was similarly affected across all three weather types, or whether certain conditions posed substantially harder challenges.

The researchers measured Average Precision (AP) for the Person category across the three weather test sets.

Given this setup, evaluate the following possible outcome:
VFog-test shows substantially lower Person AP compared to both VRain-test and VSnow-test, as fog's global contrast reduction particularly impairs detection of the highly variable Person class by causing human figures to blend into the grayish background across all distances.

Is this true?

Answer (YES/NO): YES